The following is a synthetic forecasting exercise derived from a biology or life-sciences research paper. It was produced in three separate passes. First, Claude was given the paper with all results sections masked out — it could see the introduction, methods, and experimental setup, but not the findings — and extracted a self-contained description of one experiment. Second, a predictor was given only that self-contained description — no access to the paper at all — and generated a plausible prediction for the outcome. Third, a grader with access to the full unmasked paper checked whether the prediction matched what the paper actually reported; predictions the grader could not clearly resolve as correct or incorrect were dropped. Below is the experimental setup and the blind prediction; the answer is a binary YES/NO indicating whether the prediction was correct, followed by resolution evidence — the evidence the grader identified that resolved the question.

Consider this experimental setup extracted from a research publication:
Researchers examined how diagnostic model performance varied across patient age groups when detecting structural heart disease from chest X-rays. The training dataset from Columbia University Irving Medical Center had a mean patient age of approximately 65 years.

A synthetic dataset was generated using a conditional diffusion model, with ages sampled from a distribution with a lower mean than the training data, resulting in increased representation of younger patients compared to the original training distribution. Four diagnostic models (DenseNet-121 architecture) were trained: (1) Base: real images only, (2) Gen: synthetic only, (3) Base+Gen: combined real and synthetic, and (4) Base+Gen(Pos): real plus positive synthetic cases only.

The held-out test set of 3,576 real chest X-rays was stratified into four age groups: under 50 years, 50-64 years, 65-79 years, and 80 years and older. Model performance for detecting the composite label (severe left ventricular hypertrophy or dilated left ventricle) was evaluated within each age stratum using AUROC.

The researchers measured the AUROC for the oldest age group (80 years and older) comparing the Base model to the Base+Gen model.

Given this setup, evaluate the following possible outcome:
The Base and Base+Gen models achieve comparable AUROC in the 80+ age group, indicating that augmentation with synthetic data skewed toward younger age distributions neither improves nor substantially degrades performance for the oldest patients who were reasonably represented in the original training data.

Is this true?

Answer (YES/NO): NO